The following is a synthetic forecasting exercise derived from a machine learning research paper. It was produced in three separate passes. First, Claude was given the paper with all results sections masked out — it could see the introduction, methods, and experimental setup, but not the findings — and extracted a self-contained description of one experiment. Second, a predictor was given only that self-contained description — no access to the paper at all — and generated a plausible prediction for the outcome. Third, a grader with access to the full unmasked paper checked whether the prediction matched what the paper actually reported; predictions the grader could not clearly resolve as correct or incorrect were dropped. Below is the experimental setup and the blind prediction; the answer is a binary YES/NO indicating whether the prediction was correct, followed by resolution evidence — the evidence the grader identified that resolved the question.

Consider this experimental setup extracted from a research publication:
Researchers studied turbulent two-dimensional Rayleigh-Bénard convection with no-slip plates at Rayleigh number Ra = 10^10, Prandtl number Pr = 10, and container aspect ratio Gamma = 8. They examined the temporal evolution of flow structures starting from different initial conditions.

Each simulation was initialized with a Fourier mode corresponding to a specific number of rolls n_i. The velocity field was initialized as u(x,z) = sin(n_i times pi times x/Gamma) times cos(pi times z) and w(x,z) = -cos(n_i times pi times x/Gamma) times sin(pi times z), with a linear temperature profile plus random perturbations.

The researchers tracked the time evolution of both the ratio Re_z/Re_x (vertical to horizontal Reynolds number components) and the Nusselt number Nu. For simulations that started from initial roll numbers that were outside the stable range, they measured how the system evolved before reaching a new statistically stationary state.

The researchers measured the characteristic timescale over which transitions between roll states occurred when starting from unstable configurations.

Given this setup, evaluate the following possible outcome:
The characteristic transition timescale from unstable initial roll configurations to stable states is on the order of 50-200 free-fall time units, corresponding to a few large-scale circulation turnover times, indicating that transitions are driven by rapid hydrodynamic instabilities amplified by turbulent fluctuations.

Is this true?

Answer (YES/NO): NO